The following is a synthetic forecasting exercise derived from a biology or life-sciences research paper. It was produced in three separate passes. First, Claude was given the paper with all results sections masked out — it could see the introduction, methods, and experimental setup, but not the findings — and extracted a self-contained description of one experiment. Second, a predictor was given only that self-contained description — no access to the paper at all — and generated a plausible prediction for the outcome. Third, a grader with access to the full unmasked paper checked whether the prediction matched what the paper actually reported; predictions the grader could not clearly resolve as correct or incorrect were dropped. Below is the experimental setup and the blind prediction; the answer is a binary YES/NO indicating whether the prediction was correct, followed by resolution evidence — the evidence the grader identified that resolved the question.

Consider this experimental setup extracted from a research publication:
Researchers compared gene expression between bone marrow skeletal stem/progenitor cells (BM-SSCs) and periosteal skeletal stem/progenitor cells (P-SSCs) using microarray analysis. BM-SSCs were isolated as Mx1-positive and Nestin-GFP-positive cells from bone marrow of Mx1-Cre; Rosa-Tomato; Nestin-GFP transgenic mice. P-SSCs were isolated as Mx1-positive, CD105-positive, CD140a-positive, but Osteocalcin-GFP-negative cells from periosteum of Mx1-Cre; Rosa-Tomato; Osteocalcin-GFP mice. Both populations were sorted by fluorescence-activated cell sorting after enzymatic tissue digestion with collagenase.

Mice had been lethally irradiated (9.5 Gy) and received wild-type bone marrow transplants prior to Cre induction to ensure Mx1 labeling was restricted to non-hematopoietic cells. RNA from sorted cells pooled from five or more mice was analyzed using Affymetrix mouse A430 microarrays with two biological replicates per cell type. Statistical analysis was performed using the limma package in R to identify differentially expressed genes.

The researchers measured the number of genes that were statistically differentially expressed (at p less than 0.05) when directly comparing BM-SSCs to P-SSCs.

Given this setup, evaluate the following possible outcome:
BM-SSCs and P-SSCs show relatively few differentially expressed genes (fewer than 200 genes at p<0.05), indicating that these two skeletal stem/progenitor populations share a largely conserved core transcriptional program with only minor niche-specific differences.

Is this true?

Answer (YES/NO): NO